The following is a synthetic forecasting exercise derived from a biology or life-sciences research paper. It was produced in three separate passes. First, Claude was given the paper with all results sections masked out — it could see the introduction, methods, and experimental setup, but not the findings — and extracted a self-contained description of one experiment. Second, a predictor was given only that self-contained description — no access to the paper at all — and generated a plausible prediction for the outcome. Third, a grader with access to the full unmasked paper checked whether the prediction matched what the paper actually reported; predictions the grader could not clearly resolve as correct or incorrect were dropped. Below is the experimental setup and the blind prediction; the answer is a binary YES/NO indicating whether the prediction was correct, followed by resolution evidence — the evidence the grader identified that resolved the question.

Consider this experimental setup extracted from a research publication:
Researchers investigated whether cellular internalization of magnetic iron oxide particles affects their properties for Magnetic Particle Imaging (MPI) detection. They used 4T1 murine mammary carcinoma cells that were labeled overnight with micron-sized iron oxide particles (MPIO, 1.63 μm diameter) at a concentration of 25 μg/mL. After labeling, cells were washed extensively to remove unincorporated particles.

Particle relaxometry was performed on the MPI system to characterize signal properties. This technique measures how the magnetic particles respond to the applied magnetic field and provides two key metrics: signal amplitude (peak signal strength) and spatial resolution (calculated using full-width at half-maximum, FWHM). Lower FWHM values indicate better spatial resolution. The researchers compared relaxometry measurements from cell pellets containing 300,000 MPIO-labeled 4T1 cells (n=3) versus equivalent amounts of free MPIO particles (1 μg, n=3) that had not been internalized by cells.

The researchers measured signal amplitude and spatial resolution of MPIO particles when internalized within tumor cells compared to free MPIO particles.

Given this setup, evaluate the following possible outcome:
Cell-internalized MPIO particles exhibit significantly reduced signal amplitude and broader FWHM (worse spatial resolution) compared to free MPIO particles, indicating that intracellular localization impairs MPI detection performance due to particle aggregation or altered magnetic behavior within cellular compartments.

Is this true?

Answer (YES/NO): NO